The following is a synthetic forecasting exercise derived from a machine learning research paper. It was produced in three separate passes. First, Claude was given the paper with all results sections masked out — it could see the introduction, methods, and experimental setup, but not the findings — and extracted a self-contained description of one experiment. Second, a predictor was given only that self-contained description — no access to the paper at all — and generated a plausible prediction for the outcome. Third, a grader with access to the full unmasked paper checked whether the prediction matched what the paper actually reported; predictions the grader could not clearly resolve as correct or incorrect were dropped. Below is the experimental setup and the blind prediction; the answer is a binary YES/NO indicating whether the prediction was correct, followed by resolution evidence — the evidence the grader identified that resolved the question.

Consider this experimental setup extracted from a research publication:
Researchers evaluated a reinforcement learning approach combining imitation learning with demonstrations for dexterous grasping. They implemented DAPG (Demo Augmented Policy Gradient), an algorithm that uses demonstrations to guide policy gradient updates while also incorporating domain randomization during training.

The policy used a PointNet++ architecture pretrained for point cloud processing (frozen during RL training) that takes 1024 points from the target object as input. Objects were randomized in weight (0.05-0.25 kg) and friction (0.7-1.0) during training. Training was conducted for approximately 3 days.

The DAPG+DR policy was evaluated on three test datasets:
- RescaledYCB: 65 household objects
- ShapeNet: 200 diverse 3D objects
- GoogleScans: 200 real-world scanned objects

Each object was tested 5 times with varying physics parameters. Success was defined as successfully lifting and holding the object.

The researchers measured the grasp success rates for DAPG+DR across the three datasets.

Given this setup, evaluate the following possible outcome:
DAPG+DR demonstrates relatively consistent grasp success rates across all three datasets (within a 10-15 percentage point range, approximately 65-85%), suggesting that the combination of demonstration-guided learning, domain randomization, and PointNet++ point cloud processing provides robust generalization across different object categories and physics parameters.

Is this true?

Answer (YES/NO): NO